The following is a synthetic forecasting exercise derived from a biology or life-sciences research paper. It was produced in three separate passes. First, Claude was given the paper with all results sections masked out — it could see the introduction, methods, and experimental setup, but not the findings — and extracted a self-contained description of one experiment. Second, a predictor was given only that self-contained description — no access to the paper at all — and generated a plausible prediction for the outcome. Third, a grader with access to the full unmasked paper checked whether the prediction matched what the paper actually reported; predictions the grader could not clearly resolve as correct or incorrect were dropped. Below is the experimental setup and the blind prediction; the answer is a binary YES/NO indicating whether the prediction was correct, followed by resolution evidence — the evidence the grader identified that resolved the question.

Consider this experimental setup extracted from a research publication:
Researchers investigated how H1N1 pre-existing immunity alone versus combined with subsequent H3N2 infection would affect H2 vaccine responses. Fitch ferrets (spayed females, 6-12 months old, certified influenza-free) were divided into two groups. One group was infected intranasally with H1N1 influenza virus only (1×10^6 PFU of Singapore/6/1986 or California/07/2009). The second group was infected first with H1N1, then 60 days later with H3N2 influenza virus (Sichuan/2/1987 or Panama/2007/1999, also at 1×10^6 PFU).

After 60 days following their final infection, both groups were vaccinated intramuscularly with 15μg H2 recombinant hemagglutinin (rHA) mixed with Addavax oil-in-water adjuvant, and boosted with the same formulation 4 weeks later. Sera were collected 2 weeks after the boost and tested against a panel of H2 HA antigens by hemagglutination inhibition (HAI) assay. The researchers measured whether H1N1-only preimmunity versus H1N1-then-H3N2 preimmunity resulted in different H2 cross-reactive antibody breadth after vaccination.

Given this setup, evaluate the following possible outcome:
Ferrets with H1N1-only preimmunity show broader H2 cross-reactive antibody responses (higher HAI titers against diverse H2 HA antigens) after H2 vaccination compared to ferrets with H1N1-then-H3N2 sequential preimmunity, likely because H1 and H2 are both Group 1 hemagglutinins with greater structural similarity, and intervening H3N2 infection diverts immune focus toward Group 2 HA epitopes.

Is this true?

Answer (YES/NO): NO